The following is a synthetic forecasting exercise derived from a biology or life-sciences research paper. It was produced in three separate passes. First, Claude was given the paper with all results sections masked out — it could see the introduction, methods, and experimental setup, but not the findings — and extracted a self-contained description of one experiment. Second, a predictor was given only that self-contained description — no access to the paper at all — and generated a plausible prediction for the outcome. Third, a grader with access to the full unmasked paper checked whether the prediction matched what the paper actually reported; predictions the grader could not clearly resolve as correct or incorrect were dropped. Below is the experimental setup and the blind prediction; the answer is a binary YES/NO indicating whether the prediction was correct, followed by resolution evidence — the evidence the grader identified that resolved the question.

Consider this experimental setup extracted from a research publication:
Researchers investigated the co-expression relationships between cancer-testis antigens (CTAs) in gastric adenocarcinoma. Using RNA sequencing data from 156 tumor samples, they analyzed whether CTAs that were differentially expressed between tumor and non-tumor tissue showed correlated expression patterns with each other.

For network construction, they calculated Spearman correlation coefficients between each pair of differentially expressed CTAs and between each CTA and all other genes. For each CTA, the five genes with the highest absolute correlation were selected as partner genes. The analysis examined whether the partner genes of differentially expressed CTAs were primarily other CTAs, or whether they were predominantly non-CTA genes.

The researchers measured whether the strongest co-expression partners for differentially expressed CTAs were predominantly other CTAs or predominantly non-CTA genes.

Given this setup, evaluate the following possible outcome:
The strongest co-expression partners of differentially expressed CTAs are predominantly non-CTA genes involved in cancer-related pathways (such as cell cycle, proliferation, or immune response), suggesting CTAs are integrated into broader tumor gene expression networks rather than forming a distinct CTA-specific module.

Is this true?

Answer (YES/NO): NO